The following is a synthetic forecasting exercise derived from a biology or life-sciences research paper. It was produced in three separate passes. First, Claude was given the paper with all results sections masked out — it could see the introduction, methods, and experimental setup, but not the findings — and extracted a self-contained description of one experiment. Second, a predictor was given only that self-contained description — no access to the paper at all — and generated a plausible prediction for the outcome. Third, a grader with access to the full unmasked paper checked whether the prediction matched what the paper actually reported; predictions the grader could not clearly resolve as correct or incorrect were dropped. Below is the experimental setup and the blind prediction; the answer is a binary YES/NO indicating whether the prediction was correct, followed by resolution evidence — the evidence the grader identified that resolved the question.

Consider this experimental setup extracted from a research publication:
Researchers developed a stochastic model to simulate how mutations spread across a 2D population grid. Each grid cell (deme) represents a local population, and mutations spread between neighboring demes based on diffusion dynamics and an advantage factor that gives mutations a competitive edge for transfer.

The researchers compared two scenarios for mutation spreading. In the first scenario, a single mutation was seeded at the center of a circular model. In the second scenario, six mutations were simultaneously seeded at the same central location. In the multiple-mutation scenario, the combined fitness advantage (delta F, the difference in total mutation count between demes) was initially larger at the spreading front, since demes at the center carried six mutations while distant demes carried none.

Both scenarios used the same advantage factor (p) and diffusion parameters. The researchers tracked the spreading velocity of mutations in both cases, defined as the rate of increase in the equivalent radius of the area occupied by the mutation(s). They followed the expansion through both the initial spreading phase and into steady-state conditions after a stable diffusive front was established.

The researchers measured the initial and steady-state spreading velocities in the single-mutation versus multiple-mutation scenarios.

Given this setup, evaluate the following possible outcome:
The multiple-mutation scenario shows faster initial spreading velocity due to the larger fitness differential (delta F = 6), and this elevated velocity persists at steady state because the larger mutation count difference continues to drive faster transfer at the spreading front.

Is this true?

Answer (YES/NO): NO